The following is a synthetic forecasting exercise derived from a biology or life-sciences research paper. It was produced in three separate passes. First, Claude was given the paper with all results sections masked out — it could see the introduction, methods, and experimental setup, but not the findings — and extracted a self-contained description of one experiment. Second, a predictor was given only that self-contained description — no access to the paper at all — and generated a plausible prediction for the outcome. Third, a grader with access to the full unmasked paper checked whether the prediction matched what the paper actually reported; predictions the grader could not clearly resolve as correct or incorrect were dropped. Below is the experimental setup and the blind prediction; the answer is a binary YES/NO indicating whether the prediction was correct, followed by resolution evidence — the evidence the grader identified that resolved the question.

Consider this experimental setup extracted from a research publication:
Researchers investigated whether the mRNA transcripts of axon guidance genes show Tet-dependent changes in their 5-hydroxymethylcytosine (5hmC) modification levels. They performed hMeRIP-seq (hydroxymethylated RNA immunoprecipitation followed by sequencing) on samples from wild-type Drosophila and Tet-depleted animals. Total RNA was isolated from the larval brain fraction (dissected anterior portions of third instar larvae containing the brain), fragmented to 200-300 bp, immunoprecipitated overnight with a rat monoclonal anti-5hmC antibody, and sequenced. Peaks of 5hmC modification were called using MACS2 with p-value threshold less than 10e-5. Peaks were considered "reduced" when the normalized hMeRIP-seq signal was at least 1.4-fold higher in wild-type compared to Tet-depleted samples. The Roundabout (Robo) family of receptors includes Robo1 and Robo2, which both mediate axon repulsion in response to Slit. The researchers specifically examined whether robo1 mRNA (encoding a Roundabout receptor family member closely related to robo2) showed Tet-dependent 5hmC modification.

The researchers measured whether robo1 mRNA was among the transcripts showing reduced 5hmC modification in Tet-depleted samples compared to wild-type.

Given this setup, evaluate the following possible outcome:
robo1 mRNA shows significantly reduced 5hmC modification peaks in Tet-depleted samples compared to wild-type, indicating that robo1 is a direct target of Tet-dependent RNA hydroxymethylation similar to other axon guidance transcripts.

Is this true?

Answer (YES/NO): NO